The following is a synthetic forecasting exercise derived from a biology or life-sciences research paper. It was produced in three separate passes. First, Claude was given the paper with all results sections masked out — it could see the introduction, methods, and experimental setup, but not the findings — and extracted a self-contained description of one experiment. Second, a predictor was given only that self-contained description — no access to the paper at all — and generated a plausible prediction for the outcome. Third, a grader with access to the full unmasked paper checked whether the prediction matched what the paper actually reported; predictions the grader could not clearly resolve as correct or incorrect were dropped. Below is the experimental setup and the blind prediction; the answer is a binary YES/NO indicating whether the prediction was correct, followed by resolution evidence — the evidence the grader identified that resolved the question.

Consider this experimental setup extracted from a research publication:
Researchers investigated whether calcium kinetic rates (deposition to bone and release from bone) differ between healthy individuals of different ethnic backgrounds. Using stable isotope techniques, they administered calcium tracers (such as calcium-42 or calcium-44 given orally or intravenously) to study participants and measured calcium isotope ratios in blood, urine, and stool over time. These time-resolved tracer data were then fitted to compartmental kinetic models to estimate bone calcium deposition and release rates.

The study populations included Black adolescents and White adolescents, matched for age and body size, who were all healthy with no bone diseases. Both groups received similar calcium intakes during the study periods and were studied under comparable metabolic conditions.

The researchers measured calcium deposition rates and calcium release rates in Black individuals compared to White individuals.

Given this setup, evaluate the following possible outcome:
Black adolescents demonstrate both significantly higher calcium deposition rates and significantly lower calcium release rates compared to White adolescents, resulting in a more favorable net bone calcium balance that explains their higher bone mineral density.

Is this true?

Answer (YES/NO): NO